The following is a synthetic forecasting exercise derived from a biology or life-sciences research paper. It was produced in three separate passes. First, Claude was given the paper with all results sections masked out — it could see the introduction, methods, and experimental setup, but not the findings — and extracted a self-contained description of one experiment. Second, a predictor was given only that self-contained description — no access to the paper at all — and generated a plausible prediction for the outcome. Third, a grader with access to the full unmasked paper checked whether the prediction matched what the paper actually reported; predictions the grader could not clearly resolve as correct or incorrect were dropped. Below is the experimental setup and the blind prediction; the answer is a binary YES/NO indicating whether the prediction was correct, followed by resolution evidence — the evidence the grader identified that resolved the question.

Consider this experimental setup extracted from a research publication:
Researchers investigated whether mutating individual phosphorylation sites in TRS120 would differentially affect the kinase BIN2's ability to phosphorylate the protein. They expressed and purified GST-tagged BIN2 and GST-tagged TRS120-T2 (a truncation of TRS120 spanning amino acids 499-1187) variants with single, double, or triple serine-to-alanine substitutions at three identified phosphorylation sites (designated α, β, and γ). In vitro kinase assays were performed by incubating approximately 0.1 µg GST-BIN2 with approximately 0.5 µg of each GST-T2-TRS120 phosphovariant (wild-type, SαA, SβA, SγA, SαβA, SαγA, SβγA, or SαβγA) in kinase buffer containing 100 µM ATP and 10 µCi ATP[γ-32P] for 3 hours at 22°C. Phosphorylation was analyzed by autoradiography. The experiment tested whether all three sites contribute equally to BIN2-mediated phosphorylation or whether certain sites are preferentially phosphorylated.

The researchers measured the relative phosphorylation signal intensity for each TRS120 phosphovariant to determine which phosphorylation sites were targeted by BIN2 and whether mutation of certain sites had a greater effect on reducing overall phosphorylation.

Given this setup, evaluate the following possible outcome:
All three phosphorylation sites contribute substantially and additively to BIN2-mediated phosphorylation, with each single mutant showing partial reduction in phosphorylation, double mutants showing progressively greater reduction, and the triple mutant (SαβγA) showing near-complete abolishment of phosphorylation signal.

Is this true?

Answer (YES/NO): NO